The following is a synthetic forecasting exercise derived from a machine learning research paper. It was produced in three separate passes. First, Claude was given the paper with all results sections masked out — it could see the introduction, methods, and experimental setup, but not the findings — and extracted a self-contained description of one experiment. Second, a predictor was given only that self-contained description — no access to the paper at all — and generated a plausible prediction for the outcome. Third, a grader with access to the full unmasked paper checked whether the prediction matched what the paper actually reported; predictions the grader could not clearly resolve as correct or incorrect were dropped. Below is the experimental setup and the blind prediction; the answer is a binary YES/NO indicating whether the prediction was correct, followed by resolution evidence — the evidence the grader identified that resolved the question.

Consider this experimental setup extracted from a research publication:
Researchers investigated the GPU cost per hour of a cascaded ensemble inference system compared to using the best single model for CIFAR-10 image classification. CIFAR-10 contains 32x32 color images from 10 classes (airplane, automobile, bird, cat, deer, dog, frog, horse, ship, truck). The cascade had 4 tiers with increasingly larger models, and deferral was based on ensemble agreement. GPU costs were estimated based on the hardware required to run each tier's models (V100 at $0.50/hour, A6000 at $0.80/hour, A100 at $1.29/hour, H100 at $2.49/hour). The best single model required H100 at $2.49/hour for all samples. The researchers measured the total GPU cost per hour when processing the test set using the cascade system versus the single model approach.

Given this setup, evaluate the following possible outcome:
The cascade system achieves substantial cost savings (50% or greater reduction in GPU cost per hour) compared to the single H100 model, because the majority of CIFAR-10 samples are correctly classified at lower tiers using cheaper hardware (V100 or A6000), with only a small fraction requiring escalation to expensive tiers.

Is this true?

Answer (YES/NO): YES